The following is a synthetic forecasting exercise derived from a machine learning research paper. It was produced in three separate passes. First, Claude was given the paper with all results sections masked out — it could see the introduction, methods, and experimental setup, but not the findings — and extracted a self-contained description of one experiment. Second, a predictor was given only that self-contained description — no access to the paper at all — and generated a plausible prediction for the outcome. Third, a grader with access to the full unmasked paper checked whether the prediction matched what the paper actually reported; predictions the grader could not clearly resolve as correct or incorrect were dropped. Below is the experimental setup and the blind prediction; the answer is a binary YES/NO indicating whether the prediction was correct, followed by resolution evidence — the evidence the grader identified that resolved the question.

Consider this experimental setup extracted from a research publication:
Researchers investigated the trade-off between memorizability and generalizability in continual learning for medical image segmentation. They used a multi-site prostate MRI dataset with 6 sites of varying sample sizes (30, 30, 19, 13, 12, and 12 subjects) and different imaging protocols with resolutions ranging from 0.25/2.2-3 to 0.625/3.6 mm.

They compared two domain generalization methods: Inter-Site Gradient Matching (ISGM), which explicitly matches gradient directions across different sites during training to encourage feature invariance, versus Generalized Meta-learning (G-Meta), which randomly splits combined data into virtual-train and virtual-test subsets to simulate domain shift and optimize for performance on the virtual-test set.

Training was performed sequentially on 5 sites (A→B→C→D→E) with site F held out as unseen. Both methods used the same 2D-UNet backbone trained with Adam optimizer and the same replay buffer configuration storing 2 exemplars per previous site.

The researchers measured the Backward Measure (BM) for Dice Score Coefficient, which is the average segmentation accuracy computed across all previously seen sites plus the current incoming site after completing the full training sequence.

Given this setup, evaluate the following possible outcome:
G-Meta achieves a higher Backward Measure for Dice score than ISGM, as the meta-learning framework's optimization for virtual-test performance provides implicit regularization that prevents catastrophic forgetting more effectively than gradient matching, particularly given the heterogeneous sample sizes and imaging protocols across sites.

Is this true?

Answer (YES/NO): NO